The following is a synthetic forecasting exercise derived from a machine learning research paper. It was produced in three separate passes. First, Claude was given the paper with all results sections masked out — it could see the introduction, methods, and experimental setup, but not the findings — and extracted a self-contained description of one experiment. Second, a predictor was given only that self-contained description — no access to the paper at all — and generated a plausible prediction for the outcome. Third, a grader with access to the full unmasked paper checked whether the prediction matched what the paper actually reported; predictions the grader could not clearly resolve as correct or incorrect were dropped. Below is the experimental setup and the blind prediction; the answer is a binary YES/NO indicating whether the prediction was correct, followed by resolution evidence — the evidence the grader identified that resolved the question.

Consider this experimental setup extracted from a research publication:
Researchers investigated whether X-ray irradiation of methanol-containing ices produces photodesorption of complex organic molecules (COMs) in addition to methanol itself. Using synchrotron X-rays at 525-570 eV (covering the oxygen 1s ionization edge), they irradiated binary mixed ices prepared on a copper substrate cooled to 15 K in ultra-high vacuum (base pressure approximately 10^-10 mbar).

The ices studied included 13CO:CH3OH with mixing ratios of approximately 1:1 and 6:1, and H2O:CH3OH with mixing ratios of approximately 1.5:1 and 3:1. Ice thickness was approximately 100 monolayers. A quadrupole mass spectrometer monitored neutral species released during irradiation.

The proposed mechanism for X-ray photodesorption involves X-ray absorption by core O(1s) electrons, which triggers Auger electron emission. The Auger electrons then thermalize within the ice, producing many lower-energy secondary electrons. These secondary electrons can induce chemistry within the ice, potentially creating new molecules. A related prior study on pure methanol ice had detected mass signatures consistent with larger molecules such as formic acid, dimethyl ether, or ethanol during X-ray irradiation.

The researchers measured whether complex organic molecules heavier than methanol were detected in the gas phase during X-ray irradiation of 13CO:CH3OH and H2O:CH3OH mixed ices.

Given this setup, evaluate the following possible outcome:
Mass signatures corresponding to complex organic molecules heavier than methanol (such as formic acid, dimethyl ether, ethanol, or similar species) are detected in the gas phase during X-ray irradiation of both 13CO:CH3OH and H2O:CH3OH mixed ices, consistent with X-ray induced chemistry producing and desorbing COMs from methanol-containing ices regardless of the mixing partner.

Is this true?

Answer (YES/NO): NO